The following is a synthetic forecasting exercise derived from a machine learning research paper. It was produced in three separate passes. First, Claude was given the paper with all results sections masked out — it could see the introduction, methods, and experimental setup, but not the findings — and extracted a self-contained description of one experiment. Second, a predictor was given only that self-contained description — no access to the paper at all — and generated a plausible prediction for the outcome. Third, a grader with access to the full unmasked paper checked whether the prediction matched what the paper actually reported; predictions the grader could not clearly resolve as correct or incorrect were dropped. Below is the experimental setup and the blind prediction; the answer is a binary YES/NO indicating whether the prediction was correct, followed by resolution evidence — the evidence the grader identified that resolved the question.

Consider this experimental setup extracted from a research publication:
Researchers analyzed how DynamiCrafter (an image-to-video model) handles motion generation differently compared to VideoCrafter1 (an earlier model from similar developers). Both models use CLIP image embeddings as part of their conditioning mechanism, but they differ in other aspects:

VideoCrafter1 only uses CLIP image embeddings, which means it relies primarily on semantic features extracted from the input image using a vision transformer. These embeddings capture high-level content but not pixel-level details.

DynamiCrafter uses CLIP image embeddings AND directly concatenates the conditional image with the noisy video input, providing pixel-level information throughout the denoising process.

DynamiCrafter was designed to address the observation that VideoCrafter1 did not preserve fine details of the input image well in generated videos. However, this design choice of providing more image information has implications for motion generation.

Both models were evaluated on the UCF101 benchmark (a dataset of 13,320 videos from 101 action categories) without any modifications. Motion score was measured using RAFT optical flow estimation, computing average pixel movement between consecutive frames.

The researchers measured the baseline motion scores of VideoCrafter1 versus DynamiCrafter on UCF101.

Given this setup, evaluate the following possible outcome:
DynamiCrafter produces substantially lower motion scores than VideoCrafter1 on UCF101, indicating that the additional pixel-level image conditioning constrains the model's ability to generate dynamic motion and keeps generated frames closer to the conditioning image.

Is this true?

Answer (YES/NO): YES